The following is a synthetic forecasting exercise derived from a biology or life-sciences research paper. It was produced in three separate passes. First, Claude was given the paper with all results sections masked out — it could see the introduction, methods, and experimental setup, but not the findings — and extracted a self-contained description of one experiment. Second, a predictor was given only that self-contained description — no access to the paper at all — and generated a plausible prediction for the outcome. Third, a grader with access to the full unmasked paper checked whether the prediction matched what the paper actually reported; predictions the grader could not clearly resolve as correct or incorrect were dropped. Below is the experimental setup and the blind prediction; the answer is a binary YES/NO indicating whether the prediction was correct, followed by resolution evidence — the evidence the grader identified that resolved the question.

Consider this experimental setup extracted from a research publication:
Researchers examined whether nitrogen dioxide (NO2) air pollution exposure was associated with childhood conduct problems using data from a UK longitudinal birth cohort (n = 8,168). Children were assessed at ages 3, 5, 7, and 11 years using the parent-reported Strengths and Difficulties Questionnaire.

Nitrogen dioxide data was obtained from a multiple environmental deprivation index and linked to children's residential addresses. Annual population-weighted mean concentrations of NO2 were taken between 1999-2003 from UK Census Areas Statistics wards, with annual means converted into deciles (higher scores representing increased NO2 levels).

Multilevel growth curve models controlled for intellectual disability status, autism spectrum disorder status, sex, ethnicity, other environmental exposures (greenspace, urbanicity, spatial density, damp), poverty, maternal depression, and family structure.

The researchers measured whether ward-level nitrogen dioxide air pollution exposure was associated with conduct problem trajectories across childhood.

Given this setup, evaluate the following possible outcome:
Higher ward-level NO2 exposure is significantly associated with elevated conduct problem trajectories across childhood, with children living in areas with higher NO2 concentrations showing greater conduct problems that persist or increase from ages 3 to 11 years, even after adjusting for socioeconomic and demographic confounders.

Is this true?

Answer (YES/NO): NO